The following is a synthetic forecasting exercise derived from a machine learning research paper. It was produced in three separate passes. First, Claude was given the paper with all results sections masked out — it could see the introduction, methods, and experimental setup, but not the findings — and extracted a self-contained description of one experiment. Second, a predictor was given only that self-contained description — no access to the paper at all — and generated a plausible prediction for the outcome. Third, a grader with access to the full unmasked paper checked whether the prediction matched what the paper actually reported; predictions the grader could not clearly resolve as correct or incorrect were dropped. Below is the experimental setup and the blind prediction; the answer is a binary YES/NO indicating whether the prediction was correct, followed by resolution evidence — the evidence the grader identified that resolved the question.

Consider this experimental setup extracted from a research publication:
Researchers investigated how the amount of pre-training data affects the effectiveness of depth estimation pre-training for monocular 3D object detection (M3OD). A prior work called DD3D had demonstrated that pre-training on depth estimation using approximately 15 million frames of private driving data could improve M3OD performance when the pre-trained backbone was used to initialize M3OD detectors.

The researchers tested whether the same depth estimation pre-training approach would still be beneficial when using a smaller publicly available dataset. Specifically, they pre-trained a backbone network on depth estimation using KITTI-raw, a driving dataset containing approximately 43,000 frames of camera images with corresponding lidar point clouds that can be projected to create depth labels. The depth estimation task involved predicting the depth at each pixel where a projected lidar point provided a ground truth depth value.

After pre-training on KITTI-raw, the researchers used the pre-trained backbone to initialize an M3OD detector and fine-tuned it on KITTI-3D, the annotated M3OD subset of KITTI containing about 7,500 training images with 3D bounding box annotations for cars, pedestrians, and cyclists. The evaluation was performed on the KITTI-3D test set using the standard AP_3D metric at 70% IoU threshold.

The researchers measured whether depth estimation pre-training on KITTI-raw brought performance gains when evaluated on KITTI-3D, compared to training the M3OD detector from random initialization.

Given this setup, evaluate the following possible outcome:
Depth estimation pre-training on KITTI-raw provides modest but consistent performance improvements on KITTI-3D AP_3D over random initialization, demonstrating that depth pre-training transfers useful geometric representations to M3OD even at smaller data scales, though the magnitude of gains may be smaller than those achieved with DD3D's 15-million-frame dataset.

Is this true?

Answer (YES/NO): NO